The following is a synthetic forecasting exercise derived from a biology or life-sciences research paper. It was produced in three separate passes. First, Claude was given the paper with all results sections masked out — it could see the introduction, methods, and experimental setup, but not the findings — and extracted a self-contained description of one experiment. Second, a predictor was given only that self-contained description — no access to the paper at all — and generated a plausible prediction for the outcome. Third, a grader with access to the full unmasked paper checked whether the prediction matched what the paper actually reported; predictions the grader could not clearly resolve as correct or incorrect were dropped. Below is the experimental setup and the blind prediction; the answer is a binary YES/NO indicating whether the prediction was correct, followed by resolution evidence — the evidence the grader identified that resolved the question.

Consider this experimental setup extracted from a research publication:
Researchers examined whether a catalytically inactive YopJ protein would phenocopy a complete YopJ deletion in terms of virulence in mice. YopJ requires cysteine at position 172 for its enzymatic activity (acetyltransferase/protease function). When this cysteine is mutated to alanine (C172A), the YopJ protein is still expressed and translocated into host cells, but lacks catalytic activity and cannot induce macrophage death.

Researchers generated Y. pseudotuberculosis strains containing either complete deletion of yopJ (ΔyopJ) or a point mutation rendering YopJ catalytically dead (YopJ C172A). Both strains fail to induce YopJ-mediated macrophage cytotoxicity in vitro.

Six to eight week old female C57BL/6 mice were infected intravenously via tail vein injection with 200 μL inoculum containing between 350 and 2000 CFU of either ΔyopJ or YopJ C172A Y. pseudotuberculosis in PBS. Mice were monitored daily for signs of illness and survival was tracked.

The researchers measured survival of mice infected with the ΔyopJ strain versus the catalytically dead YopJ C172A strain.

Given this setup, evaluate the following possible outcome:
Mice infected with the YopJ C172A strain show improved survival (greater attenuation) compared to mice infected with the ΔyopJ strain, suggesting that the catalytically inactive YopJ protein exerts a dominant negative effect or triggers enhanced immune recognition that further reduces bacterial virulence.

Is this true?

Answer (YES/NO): NO